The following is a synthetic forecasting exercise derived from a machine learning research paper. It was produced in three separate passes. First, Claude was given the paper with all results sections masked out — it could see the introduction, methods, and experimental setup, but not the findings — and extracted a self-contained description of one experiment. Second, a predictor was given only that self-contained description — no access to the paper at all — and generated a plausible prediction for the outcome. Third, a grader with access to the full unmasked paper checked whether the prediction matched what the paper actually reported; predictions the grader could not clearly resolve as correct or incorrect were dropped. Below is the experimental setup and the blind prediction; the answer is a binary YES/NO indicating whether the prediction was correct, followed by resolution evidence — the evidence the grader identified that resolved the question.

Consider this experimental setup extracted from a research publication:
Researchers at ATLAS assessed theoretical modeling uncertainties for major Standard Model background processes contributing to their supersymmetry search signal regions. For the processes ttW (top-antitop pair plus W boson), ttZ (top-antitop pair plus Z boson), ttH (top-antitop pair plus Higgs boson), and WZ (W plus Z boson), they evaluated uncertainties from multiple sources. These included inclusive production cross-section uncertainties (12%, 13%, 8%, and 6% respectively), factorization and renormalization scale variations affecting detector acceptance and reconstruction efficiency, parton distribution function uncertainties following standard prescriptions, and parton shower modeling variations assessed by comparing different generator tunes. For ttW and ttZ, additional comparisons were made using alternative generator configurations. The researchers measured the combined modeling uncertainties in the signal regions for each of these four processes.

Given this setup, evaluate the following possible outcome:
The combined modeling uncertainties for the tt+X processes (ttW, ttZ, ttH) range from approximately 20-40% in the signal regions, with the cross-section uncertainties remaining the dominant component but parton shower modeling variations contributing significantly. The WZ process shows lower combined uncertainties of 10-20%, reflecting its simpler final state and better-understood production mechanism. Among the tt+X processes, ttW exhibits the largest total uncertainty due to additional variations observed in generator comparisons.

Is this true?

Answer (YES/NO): NO